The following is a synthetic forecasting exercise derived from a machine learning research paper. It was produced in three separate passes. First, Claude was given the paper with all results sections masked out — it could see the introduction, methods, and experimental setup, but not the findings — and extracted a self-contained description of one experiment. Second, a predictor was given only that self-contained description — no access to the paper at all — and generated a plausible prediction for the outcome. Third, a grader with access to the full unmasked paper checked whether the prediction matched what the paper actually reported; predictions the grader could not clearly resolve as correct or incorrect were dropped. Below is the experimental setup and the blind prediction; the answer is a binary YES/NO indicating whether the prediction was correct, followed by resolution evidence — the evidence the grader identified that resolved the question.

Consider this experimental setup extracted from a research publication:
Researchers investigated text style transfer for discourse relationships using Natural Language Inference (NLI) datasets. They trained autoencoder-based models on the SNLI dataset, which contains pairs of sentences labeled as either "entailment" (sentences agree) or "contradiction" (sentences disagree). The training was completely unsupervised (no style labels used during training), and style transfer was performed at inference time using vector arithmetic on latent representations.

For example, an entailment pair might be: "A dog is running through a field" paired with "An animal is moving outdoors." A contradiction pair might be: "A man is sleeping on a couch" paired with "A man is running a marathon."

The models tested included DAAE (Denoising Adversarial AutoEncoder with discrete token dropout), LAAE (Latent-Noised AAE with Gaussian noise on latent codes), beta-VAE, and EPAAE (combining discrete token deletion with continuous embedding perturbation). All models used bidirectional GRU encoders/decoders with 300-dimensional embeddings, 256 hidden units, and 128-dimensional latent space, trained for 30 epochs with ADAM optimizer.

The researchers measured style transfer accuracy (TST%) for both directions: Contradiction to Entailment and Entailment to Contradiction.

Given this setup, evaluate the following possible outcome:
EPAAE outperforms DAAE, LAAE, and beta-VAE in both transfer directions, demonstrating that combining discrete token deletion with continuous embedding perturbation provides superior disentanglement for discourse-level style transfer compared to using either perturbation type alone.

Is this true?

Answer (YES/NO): NO